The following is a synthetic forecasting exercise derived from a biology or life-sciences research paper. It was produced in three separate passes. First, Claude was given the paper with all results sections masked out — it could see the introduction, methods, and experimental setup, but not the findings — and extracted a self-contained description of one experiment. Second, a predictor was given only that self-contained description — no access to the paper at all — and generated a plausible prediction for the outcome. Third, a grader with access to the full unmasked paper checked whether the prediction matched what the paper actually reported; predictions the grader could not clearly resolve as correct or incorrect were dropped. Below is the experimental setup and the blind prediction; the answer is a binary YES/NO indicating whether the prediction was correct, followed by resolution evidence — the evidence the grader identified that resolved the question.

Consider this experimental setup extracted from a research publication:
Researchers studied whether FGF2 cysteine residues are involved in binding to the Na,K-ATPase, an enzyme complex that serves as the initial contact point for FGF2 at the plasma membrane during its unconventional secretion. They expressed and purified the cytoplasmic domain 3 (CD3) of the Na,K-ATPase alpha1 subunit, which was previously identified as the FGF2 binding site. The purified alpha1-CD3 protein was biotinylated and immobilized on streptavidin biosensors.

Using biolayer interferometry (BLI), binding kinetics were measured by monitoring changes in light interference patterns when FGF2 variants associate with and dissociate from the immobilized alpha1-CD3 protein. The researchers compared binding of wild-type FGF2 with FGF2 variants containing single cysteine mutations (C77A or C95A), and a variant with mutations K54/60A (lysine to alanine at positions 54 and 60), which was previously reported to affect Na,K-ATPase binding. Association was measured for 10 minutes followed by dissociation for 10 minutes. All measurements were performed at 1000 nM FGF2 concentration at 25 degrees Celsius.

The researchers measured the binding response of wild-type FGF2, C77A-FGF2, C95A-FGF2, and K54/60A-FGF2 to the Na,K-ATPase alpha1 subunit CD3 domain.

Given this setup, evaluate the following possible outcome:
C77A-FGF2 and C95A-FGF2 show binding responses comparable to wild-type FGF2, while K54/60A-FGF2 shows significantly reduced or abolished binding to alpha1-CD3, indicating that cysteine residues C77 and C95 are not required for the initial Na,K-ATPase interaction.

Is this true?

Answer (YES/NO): NO